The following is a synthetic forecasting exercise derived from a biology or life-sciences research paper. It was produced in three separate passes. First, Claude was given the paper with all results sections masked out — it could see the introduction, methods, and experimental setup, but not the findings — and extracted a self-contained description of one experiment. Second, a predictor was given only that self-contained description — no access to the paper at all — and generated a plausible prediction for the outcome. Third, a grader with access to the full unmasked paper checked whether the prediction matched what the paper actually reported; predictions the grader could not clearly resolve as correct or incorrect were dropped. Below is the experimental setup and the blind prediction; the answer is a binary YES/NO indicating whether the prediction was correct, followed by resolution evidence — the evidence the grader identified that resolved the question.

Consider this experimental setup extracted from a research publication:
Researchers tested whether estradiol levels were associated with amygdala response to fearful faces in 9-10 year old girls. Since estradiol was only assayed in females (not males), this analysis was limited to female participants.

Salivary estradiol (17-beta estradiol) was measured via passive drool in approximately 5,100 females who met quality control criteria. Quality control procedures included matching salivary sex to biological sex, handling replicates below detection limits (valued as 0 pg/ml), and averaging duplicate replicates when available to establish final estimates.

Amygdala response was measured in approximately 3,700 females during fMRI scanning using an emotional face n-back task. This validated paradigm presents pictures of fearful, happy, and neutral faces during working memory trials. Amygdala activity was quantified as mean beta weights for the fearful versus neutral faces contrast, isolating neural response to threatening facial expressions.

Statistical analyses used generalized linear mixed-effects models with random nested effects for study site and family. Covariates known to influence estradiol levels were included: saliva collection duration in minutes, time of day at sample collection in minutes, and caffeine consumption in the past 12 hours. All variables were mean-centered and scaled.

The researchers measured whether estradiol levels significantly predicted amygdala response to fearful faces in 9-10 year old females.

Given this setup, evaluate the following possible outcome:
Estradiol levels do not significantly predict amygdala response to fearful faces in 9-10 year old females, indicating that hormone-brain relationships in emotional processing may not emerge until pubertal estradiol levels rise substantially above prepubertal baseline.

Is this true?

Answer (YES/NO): YES